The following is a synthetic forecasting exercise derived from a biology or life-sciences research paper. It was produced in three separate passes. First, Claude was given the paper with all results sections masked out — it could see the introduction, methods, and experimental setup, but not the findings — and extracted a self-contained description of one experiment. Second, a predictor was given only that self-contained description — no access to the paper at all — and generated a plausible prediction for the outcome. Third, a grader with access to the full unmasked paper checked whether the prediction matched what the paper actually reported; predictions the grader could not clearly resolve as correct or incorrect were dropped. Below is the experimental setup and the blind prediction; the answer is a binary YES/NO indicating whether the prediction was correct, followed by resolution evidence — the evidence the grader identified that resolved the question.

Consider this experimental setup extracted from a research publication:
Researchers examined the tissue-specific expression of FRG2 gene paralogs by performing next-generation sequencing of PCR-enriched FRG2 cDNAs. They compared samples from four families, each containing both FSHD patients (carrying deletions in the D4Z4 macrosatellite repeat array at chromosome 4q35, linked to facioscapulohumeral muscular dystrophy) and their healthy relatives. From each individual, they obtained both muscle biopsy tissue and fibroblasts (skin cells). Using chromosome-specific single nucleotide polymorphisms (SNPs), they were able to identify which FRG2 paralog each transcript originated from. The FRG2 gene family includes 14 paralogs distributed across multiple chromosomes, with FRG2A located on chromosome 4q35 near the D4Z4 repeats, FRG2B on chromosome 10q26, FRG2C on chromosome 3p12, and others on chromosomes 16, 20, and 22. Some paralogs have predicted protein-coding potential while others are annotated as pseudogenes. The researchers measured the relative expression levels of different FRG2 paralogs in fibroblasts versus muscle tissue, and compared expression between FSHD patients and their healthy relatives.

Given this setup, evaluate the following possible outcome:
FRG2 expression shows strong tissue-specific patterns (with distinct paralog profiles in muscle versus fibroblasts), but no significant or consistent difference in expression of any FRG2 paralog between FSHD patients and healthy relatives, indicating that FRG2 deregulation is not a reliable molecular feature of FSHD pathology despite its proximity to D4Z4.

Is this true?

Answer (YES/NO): NO